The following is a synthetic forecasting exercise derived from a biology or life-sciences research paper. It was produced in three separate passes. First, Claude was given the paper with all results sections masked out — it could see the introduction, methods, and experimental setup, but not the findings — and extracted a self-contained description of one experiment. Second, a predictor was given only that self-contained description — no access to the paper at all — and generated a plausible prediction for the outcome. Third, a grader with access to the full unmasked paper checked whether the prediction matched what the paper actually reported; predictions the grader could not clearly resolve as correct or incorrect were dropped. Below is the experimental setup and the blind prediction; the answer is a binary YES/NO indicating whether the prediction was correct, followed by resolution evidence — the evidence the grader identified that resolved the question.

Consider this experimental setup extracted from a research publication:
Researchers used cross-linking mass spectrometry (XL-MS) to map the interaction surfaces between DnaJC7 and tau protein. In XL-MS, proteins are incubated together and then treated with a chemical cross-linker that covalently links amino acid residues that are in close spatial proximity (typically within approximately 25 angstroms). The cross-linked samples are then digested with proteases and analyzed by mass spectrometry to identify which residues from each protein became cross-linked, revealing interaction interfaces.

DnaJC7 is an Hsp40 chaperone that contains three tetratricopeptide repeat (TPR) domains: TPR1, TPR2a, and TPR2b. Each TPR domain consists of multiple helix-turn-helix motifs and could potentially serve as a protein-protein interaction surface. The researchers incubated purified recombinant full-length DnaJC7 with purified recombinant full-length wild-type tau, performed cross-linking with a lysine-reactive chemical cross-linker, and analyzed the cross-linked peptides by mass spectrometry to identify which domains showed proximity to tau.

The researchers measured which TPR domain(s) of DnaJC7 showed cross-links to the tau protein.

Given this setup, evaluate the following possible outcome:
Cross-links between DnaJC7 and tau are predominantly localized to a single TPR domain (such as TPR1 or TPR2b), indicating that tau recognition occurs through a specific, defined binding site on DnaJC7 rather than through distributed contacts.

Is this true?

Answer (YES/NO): YES